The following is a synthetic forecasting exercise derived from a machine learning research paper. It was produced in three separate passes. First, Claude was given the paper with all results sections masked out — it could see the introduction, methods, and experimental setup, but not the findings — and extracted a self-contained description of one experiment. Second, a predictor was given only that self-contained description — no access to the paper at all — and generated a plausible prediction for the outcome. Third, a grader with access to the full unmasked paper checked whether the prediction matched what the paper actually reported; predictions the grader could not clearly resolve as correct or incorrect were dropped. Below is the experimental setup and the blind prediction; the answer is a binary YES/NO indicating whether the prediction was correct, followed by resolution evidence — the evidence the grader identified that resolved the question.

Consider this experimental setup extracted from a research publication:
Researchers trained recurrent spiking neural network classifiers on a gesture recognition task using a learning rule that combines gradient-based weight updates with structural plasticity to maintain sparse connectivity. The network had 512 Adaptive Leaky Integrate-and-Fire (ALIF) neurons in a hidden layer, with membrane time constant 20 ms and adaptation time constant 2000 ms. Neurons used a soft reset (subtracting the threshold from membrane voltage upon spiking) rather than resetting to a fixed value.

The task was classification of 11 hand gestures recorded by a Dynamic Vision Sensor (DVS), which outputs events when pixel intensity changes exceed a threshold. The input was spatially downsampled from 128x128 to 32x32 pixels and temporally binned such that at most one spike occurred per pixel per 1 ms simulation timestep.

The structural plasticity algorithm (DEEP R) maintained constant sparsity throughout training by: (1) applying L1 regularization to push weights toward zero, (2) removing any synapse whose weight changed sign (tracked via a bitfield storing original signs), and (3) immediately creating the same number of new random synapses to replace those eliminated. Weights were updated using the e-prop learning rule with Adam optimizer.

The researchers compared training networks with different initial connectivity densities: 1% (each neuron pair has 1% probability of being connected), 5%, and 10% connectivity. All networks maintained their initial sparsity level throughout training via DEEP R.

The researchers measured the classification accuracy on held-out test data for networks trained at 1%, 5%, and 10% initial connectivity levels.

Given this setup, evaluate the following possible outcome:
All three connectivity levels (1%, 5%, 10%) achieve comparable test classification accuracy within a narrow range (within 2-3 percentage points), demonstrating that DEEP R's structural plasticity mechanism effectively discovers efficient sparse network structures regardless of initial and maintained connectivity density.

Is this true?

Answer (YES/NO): NO